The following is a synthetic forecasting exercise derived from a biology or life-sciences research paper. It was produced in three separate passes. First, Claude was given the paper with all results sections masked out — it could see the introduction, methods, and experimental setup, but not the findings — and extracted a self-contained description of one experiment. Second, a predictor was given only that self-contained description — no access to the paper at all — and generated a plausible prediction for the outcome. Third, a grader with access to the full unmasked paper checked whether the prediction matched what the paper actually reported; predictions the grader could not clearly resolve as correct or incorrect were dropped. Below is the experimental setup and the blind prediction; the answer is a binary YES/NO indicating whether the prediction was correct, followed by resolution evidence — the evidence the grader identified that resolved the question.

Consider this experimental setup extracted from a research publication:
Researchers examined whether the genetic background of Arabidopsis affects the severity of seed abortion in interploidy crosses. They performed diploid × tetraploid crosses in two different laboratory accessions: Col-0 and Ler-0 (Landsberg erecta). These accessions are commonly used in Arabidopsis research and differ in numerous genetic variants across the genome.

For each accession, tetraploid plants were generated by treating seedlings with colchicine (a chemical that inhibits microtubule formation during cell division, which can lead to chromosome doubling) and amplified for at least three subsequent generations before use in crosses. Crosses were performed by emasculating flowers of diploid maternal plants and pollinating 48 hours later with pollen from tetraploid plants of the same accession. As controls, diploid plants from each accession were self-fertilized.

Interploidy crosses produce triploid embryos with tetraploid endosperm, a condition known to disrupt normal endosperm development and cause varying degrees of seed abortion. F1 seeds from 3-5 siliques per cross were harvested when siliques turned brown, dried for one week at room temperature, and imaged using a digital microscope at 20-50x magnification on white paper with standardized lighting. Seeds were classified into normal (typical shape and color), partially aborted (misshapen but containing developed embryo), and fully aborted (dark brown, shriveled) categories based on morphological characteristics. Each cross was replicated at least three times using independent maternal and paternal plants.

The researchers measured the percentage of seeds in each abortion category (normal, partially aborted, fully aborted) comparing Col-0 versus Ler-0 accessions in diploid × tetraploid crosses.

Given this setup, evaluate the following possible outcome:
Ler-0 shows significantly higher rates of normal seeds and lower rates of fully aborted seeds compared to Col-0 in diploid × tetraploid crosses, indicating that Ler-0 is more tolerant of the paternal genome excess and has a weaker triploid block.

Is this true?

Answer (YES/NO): YES